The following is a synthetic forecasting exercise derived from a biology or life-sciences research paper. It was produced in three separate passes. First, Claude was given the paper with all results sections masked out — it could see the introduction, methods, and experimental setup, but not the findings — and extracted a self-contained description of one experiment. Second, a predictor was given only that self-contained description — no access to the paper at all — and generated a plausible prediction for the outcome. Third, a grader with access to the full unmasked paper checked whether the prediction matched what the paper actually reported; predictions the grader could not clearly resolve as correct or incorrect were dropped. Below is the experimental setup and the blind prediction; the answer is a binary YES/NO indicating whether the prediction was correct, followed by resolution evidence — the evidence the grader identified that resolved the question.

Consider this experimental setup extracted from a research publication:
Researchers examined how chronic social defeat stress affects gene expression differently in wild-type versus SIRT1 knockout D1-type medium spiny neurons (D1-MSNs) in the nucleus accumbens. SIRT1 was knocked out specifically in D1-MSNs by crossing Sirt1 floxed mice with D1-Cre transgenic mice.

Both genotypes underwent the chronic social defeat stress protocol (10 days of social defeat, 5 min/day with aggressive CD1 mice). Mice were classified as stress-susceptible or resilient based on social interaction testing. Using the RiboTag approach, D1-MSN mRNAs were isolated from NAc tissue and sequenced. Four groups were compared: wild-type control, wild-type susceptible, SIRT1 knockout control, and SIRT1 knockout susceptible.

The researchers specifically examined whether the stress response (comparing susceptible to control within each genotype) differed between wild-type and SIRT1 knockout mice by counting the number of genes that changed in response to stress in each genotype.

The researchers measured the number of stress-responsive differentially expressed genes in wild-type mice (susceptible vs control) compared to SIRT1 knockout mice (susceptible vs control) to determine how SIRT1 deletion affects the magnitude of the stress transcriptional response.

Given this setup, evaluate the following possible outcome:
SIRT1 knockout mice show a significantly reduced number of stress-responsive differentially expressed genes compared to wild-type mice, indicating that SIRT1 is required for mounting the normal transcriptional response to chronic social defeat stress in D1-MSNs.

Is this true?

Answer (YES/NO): YES